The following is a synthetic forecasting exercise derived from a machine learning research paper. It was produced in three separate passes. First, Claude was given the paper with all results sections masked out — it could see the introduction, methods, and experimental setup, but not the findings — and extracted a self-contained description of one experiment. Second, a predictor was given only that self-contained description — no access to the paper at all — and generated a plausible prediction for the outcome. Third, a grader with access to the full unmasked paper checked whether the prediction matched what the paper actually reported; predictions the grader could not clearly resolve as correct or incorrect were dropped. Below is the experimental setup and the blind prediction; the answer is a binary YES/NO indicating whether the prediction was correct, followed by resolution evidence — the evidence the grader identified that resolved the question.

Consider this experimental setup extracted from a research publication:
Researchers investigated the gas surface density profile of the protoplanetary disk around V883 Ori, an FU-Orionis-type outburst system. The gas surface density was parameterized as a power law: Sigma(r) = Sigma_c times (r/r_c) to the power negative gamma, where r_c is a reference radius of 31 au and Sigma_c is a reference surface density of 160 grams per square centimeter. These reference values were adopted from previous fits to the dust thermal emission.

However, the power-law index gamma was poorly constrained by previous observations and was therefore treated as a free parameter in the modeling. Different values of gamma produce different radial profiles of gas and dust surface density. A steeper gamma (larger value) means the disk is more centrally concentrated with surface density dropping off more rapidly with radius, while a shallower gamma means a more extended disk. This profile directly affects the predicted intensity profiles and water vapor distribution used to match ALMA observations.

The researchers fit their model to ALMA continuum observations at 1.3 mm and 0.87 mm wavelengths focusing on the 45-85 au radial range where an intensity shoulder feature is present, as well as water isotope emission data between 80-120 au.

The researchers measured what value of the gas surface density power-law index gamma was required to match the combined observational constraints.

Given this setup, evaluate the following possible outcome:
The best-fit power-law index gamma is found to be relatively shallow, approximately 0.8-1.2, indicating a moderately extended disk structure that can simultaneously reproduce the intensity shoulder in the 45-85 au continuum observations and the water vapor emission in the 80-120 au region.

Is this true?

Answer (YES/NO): NO